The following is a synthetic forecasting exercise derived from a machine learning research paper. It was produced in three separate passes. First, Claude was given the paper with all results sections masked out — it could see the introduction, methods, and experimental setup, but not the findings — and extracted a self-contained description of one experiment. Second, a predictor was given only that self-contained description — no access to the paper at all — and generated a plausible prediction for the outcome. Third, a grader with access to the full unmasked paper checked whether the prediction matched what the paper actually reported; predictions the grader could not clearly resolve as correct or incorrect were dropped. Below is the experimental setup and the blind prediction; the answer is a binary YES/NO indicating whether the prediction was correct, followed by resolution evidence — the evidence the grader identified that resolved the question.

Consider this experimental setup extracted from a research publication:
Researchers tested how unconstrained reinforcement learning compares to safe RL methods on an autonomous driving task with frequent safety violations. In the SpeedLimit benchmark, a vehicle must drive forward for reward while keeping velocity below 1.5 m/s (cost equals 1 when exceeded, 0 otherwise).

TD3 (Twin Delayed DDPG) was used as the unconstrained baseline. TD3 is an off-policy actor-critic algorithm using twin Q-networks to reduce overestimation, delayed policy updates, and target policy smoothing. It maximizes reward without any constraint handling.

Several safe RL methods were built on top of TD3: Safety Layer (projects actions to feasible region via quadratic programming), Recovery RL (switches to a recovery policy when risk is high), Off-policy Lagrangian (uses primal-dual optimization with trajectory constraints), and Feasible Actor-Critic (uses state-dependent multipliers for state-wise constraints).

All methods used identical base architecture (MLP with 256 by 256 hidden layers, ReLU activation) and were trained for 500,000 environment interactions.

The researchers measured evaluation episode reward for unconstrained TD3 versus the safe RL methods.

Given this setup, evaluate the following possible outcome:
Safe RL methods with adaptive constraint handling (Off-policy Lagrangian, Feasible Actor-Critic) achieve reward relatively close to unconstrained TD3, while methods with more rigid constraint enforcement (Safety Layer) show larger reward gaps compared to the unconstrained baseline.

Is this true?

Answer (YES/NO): NO